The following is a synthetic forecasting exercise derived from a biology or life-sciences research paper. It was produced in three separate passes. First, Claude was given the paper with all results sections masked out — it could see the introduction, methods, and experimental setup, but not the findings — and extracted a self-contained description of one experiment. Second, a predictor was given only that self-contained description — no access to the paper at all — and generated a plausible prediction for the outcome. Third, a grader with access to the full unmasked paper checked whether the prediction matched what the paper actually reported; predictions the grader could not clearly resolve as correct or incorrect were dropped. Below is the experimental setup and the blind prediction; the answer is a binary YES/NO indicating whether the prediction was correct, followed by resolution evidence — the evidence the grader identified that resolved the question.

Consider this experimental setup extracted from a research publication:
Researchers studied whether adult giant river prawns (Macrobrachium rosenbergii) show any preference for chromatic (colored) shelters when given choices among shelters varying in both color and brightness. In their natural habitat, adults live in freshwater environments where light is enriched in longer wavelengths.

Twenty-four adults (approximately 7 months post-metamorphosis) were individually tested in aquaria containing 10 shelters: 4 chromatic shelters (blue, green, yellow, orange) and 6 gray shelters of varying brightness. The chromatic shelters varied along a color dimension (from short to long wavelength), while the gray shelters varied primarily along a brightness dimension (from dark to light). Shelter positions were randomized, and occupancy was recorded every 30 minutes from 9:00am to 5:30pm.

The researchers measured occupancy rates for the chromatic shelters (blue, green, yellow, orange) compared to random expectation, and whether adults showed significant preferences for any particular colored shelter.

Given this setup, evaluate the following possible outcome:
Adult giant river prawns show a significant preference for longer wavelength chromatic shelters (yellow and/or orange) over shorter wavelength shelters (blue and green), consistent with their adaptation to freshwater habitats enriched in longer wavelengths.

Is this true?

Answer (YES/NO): NO